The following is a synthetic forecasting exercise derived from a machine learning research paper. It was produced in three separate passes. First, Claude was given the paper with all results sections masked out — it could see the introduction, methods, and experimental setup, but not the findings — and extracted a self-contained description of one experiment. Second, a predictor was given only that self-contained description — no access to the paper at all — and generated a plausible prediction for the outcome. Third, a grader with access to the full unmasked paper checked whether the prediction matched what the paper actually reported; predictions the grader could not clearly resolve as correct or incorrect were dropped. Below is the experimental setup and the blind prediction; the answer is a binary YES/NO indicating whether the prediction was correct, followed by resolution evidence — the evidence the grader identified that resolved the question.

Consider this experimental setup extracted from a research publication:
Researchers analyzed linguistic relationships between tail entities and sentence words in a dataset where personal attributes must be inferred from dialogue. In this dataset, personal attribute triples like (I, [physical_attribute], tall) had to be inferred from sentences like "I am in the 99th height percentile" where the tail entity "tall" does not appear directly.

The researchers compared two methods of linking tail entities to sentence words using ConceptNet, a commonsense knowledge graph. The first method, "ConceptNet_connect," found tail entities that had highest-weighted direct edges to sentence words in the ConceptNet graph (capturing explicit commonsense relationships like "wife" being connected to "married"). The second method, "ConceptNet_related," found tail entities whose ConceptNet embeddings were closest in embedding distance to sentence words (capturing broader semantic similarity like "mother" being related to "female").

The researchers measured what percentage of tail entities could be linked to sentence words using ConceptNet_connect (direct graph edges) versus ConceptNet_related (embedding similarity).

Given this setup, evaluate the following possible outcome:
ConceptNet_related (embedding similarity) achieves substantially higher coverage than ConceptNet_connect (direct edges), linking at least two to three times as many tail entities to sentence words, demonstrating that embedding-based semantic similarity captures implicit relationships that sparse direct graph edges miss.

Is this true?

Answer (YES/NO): NO